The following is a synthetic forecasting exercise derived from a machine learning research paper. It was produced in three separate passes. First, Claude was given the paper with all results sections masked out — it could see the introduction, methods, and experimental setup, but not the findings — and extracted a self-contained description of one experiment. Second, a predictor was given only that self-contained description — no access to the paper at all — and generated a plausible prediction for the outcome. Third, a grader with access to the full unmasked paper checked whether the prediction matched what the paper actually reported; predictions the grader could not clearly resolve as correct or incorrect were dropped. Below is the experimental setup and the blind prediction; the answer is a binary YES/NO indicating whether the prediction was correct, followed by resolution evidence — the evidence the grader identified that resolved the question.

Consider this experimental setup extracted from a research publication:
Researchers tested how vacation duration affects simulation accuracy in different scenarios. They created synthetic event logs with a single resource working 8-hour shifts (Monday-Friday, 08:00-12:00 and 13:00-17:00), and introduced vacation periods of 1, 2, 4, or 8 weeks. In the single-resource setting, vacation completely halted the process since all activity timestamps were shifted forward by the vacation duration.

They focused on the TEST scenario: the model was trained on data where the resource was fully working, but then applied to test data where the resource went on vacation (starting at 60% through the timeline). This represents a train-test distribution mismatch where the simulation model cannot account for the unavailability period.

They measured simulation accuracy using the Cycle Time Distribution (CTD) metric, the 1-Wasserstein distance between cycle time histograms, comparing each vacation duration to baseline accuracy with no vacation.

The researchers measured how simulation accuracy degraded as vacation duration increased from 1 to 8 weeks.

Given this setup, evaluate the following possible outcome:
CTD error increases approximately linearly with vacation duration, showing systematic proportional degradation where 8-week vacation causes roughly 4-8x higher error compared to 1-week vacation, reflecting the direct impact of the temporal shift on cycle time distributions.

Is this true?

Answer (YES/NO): NO